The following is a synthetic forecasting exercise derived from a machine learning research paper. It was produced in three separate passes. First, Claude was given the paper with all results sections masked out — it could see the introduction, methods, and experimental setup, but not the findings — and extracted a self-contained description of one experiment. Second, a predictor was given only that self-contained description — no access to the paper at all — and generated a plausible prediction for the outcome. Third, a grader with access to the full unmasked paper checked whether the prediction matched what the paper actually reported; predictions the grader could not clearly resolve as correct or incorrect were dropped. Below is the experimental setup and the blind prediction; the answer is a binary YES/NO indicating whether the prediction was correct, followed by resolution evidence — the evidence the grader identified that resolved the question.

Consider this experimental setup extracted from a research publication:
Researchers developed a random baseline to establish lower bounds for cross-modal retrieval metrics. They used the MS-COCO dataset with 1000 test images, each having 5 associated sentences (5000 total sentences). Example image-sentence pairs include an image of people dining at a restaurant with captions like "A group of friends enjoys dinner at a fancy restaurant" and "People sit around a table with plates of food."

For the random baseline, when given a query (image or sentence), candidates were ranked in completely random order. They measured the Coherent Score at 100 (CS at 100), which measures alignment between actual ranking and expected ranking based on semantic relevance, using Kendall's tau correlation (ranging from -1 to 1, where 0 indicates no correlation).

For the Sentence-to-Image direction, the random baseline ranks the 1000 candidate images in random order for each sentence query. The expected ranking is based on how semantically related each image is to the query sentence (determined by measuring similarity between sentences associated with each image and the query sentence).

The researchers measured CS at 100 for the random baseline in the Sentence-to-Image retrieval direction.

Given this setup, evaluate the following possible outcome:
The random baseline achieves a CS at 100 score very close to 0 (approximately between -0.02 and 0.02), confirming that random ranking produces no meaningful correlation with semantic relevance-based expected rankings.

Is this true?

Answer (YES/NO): NO